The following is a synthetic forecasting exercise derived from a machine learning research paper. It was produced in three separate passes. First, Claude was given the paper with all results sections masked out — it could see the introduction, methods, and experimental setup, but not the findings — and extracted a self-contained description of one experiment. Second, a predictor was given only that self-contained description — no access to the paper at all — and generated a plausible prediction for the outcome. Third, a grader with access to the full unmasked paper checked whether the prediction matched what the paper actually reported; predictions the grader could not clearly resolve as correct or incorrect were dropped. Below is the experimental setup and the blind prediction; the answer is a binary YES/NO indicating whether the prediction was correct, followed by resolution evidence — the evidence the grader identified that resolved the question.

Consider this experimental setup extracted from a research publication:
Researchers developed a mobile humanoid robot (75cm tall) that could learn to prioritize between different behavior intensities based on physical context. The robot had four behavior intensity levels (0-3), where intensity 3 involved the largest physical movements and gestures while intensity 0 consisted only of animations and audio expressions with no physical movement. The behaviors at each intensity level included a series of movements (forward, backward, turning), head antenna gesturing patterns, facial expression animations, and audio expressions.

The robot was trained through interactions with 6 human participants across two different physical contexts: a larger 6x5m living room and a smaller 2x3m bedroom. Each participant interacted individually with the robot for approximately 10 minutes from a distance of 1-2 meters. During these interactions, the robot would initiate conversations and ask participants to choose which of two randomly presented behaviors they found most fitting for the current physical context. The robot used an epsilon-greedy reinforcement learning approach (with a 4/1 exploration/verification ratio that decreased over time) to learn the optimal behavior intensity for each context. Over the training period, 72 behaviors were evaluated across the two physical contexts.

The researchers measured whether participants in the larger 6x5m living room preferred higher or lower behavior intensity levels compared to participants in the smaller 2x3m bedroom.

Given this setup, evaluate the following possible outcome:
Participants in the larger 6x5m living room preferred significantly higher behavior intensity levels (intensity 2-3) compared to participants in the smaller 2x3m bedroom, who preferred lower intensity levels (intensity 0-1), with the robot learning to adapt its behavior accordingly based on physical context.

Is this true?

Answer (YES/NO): YES